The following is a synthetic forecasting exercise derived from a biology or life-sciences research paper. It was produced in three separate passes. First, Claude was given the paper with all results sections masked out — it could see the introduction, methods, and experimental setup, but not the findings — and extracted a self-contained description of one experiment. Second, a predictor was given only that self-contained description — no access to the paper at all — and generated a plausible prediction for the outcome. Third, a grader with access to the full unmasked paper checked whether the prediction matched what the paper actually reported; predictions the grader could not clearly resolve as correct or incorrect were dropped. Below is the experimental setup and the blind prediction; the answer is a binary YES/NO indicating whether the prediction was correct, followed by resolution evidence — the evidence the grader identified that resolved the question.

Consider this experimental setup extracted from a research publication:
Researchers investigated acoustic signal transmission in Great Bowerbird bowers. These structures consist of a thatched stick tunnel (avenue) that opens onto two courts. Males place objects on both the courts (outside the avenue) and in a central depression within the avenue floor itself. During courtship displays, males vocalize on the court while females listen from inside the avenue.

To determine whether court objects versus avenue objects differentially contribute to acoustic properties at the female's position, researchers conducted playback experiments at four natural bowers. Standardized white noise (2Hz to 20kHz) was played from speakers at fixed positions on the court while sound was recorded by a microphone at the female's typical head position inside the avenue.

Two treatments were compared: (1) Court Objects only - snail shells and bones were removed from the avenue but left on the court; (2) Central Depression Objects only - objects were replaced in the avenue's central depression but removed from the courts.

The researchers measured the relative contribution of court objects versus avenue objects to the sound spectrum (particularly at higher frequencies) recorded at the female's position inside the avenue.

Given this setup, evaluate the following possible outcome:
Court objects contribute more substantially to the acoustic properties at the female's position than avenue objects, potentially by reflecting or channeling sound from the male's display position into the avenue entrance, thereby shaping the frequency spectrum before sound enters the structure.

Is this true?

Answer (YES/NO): NO